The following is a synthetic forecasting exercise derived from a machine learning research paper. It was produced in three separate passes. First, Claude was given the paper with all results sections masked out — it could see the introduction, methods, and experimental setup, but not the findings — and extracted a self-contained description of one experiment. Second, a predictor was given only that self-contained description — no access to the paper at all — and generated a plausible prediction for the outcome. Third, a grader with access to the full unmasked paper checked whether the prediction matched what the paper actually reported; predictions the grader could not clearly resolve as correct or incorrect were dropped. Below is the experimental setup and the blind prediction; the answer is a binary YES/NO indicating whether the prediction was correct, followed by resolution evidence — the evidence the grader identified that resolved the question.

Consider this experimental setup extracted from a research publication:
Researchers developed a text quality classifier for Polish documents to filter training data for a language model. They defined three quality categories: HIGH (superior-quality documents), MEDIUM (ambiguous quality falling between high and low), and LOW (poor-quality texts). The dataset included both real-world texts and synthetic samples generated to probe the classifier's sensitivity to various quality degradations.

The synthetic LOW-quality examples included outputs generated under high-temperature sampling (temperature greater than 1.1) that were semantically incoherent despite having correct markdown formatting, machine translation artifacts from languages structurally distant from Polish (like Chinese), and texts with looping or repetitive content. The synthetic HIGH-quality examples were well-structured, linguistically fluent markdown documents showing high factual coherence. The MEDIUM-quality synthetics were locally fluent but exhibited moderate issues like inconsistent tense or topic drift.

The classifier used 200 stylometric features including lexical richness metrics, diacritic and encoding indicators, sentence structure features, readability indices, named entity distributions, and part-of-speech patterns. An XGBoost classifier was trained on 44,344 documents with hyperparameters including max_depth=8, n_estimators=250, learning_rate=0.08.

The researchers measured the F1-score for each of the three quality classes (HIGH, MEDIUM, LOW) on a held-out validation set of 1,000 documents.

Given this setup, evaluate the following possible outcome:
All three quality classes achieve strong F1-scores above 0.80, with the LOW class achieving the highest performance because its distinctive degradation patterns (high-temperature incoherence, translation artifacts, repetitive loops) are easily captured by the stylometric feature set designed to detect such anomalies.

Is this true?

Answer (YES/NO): NO